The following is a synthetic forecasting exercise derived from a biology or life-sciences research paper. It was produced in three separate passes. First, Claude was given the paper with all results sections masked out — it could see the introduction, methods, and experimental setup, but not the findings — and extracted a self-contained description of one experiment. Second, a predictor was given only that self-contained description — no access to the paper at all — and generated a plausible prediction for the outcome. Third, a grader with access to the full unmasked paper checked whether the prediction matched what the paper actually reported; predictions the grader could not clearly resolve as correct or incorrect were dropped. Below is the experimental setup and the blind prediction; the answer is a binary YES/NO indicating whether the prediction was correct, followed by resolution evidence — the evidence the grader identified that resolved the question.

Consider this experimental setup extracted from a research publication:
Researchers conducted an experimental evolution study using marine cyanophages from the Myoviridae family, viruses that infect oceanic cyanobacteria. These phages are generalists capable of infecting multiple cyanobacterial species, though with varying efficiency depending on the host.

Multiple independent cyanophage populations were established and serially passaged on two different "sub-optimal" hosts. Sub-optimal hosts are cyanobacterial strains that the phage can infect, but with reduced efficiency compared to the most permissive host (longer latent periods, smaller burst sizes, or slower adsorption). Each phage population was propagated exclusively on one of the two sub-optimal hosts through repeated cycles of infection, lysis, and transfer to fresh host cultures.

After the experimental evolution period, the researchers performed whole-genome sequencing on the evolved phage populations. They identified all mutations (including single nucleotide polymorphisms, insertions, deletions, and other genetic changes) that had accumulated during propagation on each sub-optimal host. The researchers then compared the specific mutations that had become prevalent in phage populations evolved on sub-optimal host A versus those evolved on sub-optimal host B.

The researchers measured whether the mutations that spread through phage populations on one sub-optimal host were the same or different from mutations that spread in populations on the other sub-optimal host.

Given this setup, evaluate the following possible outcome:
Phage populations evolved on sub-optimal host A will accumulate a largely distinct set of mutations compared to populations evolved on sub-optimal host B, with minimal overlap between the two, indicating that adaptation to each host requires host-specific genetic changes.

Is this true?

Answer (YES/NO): YES